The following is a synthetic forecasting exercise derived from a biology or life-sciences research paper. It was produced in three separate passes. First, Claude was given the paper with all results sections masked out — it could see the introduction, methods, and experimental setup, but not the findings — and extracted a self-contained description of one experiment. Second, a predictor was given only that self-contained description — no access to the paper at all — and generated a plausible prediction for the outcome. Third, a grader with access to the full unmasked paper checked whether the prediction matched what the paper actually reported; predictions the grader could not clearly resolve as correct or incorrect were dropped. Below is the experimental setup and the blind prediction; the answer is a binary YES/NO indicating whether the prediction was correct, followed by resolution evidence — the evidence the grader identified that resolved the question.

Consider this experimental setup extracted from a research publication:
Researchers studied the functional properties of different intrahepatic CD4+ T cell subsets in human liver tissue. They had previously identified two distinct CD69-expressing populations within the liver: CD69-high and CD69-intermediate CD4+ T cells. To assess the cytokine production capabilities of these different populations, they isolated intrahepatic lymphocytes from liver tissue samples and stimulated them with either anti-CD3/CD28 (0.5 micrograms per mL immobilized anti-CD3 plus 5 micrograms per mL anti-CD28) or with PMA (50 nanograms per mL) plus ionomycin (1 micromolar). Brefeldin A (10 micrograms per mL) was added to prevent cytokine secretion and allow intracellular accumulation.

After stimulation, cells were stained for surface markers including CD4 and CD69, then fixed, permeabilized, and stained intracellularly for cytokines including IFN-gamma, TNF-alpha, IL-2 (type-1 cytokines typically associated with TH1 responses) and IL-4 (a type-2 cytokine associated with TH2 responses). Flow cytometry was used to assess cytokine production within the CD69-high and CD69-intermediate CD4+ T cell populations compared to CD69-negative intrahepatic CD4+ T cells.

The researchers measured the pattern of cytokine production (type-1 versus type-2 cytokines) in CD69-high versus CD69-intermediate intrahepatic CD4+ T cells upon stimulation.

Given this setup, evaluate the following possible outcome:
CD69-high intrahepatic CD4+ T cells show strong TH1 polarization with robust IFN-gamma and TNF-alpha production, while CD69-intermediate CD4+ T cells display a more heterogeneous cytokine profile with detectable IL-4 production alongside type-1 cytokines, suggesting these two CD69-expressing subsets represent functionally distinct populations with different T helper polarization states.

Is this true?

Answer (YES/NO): NO